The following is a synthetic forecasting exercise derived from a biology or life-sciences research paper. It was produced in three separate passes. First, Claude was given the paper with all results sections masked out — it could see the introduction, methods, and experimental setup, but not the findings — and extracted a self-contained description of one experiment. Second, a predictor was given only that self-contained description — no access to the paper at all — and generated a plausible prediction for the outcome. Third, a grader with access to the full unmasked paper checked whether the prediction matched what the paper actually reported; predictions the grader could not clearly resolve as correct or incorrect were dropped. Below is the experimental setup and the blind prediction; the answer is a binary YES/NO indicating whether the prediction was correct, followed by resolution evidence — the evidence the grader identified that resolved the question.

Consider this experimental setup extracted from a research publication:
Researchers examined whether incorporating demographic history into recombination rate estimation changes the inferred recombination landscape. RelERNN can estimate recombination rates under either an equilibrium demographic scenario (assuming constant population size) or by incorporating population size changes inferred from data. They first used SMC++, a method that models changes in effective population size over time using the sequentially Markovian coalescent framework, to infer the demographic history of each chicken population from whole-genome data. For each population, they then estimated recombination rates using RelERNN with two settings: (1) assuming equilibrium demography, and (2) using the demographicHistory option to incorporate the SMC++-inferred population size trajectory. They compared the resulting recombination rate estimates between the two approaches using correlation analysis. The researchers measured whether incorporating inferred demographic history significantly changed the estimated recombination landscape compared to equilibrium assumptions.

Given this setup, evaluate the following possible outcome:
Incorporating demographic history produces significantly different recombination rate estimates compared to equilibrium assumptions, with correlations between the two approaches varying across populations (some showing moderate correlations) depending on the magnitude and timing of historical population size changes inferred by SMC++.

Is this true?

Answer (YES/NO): YES